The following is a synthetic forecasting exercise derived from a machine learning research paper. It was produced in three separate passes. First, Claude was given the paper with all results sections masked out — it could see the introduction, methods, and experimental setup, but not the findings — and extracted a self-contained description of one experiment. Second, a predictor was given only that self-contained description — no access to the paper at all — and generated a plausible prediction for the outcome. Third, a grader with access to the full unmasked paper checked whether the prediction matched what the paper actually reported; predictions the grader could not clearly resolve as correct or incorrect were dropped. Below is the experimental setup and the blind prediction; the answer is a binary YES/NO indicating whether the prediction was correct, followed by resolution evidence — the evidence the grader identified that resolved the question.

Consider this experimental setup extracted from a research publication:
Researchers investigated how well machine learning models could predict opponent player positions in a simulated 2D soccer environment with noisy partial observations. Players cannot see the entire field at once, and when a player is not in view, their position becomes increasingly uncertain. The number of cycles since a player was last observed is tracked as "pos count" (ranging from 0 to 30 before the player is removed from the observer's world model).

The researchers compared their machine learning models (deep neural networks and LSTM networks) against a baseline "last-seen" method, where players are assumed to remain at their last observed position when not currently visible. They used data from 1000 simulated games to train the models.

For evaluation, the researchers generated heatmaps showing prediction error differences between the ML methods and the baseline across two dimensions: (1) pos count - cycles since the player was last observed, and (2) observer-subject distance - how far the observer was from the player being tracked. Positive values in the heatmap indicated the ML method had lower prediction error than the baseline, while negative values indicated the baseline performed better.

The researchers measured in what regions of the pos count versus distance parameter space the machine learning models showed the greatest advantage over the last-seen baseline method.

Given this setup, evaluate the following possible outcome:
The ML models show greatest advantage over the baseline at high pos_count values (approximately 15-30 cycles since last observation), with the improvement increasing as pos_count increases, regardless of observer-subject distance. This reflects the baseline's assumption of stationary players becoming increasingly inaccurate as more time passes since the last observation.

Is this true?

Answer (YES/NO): NO